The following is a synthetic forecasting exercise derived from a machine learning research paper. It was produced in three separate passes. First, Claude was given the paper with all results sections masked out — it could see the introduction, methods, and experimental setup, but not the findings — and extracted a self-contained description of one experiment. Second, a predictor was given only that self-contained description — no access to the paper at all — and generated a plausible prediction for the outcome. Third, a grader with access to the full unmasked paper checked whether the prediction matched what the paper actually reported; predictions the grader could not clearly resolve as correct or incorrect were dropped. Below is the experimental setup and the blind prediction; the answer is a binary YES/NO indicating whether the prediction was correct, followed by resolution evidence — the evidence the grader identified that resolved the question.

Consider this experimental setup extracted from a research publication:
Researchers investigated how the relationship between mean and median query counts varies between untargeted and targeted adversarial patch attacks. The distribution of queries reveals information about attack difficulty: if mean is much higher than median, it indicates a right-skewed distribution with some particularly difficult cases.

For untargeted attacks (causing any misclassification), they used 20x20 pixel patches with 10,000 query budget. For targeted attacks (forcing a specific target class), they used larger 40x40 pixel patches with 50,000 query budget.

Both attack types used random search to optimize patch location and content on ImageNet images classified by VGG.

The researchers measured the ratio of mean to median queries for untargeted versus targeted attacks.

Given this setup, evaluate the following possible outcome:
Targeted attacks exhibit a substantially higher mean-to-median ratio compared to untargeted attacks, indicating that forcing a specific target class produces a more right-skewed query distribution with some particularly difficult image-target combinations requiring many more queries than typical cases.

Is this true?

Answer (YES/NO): NO